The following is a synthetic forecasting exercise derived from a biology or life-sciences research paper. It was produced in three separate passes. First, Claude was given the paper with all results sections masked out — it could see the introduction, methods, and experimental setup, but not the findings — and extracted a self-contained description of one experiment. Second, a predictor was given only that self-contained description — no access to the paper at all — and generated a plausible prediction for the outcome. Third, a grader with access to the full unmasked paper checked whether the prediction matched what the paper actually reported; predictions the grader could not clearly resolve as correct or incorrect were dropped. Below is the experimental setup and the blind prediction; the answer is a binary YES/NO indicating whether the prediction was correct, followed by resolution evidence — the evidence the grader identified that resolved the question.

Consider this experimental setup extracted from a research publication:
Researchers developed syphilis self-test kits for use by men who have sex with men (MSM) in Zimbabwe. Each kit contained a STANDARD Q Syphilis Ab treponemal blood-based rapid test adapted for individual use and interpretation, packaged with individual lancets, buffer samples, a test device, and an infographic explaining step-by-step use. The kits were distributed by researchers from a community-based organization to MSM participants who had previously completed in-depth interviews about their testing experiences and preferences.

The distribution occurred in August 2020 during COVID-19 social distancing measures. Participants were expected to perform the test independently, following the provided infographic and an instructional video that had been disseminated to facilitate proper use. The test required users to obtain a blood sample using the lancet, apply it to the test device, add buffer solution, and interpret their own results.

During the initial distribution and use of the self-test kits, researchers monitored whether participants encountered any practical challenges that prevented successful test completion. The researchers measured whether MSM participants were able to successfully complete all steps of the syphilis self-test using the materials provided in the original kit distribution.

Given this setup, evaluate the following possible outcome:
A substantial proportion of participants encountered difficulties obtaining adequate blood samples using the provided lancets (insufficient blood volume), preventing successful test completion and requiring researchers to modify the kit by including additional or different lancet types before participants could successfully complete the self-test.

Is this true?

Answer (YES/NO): NO